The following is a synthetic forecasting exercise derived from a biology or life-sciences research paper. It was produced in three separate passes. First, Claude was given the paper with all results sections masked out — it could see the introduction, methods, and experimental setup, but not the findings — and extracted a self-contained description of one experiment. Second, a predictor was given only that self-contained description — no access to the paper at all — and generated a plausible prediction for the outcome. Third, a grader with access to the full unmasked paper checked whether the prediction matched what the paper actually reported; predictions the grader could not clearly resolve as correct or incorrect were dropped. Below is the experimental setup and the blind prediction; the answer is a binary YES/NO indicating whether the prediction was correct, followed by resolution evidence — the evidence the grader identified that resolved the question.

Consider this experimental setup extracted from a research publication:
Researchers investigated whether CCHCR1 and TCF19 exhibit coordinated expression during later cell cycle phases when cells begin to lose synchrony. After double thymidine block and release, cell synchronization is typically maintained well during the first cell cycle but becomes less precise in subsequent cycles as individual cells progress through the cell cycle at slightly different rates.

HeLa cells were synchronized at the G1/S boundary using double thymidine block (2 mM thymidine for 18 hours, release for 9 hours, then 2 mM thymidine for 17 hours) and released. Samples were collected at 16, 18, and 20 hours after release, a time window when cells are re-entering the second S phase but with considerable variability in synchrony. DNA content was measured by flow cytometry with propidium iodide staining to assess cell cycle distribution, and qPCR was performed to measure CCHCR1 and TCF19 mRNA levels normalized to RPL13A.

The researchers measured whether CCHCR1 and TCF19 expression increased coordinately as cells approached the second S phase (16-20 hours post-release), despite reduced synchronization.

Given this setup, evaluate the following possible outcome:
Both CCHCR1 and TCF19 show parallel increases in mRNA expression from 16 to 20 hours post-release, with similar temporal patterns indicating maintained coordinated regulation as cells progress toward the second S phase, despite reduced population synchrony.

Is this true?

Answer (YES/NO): YES